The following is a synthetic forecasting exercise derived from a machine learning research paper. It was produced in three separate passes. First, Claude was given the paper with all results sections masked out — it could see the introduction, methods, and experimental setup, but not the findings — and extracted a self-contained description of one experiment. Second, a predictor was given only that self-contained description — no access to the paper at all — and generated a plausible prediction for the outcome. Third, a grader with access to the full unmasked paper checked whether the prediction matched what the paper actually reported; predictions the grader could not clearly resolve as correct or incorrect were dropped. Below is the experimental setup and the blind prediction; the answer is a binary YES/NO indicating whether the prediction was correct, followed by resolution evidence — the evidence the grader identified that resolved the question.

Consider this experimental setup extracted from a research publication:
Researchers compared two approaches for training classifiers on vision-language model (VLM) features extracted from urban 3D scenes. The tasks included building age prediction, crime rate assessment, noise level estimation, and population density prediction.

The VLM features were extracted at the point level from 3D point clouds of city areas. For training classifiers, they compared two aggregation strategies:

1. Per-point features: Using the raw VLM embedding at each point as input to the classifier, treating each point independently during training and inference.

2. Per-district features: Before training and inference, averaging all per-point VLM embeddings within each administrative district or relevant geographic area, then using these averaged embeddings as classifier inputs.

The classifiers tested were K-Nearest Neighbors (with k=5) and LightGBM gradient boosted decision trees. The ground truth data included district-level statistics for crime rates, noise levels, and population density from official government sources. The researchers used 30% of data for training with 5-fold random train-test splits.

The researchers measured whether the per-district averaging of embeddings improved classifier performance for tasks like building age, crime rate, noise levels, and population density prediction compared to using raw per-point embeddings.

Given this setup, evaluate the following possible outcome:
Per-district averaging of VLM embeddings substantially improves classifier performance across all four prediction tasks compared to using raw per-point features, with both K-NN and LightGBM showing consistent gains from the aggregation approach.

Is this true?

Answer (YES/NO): NO